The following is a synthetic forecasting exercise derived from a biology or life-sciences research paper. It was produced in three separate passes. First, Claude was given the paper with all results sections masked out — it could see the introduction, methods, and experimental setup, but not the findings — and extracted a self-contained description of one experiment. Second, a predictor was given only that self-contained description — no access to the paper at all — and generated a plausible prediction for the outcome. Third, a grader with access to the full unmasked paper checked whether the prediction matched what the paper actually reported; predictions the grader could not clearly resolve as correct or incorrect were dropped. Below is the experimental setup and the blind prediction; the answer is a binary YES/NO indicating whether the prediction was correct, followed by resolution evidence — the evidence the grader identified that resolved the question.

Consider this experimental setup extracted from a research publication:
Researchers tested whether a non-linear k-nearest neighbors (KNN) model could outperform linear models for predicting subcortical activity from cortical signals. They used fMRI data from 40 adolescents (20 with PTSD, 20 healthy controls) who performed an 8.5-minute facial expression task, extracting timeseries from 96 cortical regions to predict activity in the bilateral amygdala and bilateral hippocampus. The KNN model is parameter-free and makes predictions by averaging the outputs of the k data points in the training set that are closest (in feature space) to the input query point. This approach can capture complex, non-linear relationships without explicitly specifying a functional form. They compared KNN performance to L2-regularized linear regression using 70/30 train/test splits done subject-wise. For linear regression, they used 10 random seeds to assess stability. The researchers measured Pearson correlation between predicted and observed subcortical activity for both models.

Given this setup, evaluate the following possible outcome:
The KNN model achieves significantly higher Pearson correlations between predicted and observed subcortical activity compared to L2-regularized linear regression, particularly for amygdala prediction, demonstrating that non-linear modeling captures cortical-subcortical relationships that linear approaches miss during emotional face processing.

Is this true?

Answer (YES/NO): NO